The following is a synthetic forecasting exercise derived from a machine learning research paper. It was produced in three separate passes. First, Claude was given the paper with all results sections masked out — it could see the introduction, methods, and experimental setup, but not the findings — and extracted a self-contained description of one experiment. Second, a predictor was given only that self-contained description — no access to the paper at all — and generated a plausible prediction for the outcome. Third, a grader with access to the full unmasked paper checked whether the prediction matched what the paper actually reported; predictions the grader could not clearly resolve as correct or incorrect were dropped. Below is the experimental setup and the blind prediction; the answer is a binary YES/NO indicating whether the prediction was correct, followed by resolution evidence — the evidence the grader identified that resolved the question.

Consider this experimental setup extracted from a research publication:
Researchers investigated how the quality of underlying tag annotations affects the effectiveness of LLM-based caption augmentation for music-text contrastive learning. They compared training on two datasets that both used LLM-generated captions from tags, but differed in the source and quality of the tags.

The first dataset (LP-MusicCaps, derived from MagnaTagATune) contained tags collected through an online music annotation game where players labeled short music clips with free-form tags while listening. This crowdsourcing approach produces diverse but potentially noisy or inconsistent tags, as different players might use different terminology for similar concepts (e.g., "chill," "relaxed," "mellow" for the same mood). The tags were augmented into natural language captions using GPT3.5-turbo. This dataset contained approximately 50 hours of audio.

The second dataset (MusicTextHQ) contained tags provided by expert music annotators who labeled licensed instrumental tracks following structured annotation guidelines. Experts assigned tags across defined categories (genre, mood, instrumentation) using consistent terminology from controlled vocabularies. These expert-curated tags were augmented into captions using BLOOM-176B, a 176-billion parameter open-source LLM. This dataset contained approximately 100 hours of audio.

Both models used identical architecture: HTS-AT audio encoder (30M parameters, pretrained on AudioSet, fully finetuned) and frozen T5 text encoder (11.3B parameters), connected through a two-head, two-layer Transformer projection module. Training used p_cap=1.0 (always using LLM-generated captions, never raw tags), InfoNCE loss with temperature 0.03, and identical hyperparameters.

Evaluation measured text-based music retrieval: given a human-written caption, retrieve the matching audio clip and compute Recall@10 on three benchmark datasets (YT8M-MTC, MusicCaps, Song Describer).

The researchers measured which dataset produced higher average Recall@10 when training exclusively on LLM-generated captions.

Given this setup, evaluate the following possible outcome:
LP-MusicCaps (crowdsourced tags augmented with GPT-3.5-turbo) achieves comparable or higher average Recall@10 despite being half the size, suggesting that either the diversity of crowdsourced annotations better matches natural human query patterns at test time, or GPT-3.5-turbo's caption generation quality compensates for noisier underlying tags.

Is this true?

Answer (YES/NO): NO